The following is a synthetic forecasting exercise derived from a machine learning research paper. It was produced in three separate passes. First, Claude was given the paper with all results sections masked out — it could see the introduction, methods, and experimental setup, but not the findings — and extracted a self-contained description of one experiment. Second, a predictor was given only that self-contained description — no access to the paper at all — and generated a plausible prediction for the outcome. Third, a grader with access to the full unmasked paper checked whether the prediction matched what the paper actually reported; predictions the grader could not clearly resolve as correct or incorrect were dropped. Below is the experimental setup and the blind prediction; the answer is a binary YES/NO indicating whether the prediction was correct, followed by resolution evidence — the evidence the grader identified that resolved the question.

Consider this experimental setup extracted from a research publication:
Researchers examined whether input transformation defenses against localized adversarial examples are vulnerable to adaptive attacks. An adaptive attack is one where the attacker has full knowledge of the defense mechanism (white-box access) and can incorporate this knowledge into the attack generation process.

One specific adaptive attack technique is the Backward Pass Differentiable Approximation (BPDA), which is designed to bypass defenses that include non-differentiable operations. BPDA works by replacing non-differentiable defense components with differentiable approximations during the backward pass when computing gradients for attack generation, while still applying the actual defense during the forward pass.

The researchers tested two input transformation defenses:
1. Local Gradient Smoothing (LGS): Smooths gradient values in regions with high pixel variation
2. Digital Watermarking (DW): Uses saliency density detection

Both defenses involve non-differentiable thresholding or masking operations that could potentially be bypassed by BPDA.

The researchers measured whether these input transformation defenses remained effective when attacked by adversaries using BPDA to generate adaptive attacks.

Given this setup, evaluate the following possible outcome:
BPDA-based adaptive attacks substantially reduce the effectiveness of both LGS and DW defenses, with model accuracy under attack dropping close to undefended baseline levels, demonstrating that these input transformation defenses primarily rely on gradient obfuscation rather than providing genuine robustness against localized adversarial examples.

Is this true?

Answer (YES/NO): YES